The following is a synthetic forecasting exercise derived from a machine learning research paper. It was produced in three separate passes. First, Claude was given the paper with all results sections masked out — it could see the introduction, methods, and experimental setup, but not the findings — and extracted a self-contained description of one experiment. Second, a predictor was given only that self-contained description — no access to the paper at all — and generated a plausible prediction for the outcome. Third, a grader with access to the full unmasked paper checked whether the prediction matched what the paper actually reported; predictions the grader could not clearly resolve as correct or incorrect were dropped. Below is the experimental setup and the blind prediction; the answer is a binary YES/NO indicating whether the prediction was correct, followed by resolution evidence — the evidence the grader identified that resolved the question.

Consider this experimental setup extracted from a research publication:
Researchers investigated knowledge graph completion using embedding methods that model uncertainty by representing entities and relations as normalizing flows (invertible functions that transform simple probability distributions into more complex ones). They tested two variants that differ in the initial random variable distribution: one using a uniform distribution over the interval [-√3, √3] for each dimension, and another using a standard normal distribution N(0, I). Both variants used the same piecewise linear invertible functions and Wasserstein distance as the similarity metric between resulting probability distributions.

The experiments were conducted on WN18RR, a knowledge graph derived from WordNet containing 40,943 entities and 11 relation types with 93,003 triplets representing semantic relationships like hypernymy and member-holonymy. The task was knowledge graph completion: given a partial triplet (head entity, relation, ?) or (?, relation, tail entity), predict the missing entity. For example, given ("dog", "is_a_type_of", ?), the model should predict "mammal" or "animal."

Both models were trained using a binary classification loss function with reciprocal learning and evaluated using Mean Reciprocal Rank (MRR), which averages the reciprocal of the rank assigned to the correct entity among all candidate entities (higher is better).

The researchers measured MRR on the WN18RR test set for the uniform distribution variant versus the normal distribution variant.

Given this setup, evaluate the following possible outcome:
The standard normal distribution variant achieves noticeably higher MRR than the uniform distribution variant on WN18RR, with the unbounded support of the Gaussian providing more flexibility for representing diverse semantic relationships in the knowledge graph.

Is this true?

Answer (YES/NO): NO